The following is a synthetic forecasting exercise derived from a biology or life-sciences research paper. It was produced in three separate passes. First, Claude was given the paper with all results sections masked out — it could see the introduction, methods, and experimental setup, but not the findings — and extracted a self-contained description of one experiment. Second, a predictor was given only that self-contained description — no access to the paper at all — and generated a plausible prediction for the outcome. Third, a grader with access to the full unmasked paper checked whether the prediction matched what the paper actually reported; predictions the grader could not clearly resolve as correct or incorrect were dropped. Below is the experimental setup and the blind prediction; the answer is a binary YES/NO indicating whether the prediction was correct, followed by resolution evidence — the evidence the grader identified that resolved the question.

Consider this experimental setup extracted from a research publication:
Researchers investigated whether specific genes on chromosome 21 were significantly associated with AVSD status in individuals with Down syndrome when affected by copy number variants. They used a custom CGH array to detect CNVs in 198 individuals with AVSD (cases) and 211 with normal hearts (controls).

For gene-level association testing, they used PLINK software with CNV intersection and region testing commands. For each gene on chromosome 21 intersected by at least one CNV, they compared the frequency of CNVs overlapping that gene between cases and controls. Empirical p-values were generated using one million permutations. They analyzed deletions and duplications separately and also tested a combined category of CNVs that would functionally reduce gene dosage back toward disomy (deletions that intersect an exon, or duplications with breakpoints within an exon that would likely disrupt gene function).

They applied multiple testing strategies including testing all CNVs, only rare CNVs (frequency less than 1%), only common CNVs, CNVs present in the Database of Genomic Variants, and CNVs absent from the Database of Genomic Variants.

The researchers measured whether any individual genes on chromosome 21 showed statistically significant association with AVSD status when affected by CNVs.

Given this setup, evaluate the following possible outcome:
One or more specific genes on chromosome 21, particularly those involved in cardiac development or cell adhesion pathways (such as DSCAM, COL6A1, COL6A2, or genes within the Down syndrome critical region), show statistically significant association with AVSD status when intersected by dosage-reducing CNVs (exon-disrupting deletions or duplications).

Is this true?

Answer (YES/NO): NO